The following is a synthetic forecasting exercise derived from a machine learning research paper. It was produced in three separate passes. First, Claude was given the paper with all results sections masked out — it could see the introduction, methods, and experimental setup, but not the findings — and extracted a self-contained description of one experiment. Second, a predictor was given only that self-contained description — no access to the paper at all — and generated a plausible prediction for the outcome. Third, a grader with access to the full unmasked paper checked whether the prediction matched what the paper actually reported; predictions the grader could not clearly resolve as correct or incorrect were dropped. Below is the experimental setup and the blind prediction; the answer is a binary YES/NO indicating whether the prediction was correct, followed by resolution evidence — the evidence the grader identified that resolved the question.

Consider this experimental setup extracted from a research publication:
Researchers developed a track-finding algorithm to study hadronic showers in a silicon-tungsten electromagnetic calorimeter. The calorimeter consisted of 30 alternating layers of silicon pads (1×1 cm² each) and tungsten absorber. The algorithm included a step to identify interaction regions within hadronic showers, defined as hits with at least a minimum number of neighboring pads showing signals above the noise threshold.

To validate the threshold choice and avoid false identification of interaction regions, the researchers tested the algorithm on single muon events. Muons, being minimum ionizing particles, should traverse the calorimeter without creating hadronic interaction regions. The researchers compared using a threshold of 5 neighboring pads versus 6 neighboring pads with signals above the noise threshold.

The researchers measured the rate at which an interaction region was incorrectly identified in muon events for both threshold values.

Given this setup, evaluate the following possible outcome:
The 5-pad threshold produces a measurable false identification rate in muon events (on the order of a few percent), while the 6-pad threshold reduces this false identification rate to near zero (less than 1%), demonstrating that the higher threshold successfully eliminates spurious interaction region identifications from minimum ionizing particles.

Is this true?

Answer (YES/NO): NO